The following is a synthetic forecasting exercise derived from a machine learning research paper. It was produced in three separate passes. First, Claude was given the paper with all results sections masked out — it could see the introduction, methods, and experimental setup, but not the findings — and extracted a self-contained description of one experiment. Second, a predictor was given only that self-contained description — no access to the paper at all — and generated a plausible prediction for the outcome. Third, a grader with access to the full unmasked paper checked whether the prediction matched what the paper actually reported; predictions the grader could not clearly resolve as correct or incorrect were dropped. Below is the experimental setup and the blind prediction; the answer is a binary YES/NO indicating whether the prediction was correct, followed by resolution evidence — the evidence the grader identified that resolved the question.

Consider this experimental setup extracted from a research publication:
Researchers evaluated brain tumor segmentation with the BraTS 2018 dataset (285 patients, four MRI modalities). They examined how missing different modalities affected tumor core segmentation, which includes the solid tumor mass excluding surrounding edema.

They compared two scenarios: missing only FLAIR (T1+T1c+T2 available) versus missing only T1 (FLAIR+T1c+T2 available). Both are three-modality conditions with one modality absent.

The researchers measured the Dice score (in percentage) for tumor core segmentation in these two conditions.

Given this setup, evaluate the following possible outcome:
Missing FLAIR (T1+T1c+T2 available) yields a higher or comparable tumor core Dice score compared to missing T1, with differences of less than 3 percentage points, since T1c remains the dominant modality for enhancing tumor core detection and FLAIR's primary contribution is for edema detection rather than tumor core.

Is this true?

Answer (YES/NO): NO